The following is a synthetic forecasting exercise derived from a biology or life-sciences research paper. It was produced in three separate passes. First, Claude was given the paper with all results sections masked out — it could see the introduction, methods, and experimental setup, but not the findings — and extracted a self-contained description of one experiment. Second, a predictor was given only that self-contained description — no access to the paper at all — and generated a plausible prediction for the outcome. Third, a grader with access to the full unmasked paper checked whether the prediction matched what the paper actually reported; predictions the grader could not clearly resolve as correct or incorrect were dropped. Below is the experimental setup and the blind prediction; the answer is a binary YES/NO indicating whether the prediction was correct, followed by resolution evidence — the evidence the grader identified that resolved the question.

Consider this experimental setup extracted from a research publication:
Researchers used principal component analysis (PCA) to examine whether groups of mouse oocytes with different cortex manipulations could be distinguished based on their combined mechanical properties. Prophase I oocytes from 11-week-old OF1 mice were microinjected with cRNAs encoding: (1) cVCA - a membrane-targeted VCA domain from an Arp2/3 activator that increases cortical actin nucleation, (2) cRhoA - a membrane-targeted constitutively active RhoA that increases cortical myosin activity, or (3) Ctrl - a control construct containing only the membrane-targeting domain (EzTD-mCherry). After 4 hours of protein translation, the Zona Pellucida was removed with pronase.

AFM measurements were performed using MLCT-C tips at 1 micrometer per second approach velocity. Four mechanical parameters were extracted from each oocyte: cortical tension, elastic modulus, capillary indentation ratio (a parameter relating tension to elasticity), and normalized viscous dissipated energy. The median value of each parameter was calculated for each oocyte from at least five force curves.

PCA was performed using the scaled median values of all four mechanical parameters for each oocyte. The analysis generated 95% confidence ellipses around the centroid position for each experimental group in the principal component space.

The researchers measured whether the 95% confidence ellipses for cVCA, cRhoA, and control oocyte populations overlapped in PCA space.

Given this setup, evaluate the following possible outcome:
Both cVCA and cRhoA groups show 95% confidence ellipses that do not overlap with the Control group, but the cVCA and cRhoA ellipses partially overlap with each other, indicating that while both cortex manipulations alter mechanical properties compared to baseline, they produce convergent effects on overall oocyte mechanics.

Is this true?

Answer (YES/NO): NO